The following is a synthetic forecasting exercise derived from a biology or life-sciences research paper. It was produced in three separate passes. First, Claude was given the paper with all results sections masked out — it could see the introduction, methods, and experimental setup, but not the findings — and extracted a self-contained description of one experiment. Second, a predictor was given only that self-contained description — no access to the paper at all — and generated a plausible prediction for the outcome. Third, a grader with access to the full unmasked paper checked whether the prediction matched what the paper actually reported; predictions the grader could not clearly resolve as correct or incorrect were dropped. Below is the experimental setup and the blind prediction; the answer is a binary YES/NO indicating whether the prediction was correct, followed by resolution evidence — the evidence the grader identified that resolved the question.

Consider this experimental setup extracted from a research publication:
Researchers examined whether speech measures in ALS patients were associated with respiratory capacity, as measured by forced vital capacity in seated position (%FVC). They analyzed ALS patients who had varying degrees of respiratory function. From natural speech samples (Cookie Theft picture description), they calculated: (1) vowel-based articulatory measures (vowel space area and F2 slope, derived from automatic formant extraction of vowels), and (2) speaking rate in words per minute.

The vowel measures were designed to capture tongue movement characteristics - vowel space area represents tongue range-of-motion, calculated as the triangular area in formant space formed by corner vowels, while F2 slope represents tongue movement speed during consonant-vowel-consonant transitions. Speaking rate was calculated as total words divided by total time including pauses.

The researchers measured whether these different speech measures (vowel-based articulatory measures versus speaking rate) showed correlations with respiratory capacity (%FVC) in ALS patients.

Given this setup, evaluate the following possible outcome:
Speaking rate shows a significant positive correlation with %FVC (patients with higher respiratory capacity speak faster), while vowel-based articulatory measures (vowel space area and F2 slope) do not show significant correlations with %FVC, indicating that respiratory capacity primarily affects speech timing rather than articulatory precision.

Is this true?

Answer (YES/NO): YES